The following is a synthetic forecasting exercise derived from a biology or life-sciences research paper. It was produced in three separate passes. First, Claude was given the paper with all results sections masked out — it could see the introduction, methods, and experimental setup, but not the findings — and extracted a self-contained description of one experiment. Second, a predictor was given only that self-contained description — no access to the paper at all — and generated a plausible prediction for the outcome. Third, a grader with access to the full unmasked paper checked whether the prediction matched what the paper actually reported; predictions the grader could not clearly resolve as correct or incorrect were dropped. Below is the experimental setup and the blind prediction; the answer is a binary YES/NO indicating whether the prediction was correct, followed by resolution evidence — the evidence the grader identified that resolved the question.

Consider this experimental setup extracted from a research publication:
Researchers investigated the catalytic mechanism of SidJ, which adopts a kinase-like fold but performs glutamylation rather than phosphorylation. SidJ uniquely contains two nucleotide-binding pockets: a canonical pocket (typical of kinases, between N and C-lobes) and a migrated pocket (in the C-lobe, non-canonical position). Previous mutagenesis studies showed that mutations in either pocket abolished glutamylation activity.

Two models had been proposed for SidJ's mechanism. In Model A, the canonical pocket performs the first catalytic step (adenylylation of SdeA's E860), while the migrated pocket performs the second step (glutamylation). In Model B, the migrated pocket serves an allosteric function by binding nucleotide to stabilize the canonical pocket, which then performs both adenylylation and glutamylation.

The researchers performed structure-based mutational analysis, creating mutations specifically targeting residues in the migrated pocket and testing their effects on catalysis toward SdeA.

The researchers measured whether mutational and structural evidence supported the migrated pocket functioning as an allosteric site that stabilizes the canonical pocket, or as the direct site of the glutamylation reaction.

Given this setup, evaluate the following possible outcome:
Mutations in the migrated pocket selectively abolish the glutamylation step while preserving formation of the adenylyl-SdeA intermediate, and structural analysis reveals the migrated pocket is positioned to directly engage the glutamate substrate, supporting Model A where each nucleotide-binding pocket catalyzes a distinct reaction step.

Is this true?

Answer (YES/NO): NO